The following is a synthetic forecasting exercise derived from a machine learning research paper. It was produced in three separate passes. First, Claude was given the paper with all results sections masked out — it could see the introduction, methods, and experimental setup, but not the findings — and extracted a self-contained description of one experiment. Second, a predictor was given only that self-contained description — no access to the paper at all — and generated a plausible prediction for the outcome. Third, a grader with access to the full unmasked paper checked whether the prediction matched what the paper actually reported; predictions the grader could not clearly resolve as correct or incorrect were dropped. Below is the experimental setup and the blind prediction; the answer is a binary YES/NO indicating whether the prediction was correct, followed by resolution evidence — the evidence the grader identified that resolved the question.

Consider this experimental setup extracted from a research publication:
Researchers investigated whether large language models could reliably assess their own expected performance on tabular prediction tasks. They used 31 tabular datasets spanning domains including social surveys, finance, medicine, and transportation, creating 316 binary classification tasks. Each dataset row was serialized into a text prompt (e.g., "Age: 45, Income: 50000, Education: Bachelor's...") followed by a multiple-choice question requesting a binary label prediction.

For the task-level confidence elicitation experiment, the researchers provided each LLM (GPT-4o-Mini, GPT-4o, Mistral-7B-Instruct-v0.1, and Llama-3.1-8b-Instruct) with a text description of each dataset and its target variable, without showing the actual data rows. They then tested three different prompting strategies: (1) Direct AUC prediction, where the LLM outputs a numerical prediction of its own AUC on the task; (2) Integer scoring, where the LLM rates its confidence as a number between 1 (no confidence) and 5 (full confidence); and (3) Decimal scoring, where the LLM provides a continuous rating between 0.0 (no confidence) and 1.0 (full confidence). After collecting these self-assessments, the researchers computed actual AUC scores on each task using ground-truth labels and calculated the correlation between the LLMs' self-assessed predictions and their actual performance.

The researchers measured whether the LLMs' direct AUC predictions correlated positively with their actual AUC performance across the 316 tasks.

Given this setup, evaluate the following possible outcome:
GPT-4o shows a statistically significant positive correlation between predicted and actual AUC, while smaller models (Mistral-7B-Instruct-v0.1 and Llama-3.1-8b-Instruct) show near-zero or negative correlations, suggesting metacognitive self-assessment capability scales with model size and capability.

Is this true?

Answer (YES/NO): NO